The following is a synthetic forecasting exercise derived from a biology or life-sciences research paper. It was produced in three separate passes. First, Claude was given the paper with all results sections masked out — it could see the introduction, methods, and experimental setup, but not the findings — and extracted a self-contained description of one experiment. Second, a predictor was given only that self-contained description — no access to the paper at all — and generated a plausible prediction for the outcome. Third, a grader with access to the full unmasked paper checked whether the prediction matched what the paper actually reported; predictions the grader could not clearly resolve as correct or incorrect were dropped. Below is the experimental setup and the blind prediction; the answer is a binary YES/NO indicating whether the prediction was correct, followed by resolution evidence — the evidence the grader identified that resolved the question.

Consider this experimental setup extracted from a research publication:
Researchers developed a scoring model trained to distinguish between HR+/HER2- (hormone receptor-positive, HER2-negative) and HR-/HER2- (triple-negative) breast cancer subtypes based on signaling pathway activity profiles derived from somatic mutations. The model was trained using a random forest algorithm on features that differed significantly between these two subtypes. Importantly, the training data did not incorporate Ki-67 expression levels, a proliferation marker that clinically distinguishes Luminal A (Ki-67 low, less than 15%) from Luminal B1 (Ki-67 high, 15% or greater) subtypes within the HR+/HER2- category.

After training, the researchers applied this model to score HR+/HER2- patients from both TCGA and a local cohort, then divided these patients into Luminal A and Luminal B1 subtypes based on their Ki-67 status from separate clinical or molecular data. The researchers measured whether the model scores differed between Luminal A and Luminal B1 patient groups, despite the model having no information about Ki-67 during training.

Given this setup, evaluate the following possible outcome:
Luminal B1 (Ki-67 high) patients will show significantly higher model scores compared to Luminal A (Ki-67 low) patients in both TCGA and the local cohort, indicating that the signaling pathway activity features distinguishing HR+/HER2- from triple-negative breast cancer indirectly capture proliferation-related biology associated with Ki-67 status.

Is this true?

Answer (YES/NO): NO